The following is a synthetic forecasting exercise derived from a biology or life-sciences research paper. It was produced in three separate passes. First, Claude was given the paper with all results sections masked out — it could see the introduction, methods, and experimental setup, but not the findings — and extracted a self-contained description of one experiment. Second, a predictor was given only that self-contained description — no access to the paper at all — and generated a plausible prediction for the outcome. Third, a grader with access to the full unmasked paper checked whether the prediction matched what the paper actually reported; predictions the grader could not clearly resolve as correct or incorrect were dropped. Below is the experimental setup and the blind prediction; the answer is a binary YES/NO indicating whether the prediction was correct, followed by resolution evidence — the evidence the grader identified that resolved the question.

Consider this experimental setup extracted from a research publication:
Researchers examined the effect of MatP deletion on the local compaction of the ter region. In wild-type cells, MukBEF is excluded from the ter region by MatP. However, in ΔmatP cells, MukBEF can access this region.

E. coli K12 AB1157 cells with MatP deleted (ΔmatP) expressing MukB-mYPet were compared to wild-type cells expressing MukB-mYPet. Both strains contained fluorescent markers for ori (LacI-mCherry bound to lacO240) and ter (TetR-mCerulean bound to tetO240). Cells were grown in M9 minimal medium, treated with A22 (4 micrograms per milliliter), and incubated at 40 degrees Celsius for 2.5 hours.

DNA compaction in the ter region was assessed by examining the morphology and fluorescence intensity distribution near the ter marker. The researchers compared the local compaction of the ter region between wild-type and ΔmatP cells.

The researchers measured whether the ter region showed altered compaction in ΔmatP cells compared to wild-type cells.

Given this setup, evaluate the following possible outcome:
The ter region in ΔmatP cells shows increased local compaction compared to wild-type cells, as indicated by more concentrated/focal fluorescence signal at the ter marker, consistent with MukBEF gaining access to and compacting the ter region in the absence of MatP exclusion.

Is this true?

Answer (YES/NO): YES